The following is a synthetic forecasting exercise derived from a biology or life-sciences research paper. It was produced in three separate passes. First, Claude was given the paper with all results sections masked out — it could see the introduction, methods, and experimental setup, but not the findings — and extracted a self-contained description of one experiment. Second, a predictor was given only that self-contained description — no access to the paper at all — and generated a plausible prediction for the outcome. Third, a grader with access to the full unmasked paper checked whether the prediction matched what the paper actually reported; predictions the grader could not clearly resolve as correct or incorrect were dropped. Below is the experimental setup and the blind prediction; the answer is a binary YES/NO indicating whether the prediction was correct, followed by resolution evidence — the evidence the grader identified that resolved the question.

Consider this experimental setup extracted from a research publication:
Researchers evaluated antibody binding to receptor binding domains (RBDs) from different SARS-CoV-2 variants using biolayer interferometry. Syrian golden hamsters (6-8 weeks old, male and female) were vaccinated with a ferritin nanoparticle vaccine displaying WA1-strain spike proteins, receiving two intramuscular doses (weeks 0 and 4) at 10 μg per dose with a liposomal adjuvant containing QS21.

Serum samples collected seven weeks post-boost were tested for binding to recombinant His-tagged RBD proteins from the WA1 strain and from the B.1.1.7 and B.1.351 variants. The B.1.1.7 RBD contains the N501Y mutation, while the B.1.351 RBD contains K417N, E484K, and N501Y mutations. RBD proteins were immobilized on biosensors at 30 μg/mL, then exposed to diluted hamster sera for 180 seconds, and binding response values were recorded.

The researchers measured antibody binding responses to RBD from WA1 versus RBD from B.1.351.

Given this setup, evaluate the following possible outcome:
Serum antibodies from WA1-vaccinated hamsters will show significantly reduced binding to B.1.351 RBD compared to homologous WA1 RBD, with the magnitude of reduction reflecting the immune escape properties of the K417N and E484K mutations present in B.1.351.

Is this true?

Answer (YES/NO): YES